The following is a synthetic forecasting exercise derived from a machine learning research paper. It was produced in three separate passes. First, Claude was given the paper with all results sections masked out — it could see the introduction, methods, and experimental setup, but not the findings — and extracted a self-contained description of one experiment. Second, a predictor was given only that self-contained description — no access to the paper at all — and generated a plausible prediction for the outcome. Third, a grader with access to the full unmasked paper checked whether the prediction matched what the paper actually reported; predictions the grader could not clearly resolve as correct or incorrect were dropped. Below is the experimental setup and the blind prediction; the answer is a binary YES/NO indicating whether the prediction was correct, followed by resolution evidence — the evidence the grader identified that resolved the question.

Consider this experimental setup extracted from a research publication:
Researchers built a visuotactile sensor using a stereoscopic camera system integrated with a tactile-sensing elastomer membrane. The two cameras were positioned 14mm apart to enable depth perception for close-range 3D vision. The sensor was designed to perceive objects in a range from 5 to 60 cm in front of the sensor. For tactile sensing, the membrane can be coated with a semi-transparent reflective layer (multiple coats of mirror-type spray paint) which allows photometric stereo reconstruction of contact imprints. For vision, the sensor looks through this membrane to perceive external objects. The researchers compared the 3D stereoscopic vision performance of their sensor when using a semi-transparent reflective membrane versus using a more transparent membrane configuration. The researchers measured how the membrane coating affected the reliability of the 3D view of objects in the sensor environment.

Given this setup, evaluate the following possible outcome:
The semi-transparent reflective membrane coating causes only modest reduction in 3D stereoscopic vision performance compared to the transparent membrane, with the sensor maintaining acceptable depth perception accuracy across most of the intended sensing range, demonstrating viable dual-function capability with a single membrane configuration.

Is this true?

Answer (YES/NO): NO